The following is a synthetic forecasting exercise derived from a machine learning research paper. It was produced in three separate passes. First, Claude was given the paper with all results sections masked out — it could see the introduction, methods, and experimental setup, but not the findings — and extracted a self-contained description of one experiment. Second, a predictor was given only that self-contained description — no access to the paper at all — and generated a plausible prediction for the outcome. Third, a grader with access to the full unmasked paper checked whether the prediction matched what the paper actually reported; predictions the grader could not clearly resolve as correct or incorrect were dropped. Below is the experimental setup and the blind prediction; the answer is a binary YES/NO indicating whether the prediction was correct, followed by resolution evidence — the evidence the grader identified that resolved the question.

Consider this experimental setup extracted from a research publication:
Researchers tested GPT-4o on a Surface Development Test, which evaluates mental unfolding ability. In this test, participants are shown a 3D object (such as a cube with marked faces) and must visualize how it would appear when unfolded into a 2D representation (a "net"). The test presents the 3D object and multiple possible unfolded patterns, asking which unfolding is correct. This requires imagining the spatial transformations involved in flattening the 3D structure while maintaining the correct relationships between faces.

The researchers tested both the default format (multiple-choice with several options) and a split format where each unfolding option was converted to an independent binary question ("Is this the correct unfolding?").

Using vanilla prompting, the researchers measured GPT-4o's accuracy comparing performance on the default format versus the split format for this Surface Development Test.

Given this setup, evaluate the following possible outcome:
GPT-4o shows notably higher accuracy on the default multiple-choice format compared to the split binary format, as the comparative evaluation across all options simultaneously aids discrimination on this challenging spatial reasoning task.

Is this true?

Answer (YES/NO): YES